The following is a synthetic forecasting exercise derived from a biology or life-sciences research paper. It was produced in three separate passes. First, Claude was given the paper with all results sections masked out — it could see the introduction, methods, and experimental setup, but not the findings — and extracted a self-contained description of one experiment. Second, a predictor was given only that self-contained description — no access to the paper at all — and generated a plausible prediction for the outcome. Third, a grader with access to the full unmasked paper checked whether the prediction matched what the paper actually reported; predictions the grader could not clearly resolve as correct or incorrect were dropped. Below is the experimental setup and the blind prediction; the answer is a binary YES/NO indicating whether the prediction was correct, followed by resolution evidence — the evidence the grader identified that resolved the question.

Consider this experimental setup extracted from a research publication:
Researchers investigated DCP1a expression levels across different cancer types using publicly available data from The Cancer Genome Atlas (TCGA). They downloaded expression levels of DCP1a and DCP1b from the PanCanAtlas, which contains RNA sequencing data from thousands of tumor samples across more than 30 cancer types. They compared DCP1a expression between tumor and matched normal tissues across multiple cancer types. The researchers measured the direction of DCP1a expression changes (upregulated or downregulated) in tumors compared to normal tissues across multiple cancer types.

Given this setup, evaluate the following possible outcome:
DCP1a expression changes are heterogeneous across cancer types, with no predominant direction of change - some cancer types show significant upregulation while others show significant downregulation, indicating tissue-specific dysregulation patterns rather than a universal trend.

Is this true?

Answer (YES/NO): NO